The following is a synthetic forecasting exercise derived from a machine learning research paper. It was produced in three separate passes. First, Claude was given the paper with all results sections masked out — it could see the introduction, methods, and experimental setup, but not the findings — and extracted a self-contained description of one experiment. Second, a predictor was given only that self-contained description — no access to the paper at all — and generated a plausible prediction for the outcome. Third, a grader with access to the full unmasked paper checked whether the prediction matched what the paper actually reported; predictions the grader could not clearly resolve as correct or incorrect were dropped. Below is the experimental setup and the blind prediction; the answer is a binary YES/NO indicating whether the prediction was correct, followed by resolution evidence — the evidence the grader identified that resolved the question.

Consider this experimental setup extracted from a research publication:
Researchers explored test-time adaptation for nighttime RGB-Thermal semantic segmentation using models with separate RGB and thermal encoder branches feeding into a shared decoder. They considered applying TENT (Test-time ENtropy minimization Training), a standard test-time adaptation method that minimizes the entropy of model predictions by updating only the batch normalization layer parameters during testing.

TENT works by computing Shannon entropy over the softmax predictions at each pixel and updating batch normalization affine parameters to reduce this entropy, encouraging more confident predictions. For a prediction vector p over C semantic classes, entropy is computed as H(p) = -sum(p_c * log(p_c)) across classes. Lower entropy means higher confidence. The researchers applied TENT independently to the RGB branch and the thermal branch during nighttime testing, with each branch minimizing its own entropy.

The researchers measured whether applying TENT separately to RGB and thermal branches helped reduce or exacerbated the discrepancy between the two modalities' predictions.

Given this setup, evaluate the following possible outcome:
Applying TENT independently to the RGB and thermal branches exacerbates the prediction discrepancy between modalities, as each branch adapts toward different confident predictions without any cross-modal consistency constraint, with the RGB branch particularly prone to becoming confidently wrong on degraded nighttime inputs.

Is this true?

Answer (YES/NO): YES